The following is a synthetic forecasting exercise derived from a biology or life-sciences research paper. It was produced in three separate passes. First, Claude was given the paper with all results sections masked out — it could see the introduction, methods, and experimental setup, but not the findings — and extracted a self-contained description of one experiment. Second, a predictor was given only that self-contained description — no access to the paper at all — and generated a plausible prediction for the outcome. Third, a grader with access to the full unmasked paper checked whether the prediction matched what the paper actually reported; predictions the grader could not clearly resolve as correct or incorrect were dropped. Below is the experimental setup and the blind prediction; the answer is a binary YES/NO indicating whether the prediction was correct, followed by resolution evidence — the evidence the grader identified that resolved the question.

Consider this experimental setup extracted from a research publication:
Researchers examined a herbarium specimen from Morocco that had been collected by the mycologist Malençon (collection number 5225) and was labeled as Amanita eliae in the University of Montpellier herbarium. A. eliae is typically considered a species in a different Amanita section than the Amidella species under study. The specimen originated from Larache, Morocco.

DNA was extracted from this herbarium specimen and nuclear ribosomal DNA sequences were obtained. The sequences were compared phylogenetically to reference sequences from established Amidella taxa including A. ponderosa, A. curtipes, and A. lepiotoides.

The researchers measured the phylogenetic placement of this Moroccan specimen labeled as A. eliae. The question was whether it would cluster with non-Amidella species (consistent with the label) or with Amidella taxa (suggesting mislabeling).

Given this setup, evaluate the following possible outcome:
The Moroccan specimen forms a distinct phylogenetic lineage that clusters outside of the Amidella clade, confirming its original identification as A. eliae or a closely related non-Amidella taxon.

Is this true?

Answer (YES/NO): NO